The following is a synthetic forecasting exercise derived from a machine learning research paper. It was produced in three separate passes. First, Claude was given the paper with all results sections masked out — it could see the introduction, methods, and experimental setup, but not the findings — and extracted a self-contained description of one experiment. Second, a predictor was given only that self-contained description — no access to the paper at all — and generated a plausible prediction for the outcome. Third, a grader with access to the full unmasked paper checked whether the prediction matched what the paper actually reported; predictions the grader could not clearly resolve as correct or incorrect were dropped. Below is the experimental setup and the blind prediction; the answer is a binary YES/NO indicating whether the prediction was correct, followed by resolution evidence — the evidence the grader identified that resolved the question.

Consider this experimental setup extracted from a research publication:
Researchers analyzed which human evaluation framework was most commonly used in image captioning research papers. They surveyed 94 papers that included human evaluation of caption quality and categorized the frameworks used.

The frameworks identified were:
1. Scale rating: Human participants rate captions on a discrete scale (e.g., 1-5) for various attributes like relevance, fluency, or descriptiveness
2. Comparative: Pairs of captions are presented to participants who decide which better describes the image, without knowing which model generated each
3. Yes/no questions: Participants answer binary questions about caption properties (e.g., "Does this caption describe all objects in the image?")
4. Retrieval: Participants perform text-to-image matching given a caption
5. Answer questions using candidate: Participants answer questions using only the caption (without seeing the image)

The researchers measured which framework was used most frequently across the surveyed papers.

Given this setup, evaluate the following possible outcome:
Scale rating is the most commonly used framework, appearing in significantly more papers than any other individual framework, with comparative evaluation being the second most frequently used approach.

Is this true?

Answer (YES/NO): NO